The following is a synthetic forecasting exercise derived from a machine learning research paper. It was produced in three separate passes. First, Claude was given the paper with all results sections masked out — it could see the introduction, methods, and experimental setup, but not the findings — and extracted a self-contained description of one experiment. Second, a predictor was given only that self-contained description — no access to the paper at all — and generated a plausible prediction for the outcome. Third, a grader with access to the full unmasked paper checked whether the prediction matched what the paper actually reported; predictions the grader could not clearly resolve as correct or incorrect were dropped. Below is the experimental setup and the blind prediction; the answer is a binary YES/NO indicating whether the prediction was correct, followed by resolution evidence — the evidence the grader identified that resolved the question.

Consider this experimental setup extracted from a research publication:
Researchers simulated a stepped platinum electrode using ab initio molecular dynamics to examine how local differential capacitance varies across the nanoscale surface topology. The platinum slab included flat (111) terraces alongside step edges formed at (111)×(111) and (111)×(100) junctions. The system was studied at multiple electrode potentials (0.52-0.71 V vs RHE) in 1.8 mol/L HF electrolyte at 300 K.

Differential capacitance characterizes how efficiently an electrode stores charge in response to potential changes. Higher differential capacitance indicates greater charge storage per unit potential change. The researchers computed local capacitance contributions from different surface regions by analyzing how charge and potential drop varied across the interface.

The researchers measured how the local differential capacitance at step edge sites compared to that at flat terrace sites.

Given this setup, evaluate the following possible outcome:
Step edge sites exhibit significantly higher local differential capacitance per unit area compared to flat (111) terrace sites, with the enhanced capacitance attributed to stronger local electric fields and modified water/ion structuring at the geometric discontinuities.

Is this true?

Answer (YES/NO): NO